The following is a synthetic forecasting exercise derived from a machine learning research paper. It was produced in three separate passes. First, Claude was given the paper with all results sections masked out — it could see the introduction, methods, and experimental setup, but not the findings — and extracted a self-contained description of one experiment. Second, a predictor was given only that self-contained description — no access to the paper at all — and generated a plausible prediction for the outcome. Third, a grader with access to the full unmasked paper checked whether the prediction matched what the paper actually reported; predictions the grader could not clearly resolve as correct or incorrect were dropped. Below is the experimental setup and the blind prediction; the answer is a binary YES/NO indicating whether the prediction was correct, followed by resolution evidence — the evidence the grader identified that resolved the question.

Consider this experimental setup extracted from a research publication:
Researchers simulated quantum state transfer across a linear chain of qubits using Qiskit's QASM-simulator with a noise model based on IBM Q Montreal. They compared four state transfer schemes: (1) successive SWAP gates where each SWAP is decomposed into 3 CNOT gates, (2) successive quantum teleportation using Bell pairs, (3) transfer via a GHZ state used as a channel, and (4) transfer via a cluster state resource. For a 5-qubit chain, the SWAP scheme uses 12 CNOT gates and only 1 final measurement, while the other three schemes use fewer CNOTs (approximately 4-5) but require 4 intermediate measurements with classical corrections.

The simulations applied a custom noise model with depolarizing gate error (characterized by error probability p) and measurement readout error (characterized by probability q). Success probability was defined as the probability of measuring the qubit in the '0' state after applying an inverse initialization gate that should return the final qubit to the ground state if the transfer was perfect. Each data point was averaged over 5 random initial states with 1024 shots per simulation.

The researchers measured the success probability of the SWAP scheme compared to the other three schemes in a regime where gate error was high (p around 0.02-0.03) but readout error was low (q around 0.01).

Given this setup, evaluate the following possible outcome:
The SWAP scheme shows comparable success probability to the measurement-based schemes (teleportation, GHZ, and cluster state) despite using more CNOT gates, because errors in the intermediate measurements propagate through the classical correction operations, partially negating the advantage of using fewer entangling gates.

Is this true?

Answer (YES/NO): NO